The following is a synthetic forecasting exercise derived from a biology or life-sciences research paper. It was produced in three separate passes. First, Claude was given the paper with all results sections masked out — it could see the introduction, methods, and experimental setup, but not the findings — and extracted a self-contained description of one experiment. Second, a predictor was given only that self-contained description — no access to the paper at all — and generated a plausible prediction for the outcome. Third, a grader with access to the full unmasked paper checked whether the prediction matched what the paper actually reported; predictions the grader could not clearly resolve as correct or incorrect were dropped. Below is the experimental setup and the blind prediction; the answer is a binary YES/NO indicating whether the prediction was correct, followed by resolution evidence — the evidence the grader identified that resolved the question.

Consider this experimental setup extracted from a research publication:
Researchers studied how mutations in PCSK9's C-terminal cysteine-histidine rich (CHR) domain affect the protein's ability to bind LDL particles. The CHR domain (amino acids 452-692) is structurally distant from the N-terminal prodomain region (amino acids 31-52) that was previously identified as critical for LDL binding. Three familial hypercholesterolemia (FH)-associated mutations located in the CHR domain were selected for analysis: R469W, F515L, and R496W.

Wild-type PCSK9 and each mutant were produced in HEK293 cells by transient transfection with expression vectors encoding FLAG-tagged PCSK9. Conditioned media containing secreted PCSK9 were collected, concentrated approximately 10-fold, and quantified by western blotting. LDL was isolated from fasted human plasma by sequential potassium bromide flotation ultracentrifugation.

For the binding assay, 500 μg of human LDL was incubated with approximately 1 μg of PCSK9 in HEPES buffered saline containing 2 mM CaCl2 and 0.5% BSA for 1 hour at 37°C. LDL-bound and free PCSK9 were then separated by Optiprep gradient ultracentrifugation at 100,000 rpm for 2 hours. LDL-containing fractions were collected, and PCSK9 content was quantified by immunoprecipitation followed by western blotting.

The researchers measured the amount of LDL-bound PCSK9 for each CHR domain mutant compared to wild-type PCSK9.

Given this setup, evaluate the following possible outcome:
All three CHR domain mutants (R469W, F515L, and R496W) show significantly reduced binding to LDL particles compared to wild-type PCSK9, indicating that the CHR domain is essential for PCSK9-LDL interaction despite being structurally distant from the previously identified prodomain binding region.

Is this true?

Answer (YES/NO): YES